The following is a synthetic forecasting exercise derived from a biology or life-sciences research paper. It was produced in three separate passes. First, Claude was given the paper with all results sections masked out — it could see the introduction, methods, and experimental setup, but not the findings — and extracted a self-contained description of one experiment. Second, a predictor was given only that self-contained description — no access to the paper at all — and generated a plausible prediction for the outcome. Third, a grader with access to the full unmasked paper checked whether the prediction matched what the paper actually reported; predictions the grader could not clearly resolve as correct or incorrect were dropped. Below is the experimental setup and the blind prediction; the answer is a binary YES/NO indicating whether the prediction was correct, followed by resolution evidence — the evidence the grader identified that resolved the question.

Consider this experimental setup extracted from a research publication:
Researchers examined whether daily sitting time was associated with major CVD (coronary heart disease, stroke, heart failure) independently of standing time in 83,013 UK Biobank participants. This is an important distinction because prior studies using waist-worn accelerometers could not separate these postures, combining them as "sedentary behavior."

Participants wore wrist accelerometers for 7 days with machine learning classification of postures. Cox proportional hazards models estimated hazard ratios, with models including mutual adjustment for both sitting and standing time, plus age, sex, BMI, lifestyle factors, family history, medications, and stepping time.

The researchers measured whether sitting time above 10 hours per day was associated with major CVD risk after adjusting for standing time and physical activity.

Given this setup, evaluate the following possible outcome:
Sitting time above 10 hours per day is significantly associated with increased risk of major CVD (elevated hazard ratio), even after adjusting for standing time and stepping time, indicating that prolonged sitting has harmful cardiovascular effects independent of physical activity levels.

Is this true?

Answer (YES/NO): YES